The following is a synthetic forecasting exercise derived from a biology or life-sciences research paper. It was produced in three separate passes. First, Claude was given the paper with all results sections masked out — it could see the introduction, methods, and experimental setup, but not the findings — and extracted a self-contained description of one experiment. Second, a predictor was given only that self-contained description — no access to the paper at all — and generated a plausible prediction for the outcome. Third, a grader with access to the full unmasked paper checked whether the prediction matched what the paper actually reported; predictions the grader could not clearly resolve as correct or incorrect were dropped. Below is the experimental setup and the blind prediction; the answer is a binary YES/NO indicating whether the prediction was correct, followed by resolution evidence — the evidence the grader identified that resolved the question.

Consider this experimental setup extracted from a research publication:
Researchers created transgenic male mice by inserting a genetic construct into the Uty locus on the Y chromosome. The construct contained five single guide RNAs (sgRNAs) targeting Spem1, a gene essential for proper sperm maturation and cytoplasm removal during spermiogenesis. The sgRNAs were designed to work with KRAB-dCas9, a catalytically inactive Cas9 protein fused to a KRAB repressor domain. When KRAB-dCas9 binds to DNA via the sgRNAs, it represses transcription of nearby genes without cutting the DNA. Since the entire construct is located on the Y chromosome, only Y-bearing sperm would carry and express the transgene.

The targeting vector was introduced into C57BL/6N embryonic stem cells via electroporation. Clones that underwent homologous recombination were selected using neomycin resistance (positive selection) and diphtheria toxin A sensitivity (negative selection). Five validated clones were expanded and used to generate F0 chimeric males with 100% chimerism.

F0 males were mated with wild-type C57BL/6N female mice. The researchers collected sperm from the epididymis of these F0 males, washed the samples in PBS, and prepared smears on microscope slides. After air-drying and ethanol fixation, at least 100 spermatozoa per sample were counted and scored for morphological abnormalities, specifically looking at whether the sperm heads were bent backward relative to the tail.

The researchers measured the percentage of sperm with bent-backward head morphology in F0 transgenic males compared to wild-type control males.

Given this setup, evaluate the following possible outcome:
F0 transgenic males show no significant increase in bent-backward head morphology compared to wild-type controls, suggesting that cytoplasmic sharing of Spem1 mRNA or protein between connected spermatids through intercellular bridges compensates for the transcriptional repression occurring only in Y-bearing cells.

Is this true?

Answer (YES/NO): NO